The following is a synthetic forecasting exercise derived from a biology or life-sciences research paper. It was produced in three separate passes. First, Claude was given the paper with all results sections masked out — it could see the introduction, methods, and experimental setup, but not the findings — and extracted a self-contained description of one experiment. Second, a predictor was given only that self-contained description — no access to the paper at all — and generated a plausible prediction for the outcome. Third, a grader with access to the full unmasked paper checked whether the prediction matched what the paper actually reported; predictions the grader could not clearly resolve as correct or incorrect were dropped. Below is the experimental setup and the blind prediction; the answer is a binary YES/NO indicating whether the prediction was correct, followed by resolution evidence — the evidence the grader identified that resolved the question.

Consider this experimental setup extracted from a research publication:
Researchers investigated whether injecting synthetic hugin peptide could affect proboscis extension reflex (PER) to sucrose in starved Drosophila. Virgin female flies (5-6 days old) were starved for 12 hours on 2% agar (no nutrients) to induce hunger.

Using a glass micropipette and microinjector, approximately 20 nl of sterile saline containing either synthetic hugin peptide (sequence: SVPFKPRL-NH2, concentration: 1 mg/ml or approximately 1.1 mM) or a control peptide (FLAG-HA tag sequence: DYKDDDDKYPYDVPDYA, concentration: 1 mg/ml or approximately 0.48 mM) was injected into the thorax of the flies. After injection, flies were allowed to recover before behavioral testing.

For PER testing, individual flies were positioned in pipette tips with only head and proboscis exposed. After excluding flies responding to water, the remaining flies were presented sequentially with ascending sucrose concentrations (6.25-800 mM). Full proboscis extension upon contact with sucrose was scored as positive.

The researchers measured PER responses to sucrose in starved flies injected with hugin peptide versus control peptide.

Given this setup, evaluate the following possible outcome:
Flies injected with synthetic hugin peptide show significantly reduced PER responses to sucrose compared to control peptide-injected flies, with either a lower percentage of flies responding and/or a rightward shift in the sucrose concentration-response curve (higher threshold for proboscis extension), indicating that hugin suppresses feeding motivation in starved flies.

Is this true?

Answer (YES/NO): YES